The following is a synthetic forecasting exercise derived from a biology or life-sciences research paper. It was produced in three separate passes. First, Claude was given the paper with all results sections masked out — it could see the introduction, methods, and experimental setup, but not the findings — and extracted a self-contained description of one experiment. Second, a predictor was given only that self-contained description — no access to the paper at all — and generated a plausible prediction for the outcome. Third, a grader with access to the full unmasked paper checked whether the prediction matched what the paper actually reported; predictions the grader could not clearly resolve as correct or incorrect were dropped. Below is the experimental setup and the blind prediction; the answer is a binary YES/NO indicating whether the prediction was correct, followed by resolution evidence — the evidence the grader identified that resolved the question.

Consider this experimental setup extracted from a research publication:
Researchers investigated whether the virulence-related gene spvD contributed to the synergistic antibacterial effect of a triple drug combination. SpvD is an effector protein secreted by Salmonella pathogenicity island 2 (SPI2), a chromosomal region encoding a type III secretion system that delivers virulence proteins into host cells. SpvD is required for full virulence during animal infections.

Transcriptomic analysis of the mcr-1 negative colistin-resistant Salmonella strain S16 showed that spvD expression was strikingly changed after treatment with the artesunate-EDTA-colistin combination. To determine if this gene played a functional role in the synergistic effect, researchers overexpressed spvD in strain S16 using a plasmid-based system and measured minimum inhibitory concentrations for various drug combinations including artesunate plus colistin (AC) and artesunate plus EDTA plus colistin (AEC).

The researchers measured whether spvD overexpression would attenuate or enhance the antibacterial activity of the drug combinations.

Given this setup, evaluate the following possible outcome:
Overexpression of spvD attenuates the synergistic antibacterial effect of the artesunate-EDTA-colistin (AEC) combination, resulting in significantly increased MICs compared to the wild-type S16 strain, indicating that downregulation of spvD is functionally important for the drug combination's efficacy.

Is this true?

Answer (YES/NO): YES